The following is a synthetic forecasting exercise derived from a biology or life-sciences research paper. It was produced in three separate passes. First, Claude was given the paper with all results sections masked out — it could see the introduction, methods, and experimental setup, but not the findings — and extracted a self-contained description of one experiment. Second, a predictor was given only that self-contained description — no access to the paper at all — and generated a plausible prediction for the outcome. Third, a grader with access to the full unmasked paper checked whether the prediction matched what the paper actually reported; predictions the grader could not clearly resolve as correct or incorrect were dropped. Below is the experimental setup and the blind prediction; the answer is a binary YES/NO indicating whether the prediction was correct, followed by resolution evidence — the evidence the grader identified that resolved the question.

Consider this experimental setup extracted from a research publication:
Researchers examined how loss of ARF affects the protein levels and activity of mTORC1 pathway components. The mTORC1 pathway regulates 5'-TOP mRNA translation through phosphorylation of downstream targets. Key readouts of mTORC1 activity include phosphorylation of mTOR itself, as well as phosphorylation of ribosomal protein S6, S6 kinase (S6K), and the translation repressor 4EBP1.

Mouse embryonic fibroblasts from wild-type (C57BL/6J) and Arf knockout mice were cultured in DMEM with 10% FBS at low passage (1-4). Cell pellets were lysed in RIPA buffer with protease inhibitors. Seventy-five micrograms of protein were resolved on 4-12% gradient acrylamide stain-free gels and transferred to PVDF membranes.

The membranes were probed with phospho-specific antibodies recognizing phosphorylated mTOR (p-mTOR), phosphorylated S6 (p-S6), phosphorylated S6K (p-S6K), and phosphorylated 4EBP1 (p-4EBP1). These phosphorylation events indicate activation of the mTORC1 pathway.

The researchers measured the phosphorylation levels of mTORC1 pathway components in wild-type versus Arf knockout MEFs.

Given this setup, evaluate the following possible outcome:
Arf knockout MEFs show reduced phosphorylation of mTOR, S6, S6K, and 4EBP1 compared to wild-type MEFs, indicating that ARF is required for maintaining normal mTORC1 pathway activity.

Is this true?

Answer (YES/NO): NO